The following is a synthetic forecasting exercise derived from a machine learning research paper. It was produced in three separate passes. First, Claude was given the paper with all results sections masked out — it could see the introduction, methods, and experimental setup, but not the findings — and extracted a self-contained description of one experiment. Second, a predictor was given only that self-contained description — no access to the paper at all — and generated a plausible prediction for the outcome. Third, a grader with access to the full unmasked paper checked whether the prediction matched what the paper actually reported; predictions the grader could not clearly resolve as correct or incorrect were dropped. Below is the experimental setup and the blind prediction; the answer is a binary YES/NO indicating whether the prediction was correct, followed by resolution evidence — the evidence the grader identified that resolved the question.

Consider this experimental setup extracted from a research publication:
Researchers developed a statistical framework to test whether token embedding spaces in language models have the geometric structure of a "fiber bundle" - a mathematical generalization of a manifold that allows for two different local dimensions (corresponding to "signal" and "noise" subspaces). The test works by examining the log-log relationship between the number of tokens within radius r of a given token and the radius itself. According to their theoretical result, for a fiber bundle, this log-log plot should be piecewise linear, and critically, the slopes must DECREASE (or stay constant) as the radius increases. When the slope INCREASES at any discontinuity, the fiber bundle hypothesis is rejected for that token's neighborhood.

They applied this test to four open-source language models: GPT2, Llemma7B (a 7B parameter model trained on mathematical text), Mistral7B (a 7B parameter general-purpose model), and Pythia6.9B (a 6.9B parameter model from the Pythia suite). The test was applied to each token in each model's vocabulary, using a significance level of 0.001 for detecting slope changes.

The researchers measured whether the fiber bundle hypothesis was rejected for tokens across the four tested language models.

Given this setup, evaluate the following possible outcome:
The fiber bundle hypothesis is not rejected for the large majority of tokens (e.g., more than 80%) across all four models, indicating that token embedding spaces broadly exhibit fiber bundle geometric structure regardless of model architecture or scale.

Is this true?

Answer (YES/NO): NO